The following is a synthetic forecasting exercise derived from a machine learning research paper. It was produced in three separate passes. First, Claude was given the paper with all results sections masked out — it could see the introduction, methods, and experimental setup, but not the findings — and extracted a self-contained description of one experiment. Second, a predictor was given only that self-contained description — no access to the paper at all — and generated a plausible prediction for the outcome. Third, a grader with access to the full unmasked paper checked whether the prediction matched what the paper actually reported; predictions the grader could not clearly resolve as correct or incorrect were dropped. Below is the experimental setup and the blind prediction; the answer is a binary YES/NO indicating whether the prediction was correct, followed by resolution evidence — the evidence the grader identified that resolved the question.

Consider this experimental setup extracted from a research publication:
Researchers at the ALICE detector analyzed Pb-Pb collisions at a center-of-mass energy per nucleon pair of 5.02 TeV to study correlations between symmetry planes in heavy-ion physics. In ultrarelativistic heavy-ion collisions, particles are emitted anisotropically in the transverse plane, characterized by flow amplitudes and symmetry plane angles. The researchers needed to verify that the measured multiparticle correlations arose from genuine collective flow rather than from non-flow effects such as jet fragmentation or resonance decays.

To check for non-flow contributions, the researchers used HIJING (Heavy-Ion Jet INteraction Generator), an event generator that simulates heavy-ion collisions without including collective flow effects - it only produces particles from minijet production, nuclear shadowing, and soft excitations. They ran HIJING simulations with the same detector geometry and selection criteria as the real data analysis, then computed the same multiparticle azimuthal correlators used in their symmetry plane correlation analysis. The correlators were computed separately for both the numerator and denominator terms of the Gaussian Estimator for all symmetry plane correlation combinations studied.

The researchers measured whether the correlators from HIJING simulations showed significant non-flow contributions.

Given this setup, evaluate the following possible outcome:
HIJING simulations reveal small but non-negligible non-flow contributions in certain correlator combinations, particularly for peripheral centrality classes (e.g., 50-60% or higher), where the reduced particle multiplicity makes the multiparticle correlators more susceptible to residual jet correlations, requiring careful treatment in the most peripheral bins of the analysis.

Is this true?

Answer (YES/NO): NO